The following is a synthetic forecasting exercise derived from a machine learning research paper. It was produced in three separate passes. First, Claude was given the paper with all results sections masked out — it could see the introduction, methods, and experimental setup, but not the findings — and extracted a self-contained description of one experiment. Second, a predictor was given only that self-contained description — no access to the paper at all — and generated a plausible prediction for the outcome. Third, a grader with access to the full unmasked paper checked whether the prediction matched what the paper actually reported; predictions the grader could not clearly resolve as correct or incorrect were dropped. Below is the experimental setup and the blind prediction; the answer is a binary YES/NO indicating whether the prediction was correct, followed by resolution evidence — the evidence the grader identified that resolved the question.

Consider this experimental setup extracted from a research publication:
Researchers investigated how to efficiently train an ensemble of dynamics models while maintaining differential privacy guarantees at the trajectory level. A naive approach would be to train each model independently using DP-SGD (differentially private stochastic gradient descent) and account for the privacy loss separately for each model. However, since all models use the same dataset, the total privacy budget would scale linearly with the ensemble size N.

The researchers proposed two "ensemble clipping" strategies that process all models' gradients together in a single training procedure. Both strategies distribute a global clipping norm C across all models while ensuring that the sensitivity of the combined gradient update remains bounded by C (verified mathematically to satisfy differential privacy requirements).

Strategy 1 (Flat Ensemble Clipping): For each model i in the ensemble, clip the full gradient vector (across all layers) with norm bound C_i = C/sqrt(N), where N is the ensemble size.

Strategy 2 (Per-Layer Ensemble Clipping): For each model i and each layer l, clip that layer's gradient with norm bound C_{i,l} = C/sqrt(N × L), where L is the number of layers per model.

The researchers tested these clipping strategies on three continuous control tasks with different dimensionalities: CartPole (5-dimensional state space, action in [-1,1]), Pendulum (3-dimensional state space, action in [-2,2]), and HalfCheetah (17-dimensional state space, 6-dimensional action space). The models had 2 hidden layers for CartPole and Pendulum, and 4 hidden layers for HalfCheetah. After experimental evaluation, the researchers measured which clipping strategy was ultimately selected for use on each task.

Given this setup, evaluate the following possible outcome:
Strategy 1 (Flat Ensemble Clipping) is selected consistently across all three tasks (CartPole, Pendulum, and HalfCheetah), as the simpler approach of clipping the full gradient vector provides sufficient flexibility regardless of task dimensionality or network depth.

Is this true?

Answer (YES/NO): NO